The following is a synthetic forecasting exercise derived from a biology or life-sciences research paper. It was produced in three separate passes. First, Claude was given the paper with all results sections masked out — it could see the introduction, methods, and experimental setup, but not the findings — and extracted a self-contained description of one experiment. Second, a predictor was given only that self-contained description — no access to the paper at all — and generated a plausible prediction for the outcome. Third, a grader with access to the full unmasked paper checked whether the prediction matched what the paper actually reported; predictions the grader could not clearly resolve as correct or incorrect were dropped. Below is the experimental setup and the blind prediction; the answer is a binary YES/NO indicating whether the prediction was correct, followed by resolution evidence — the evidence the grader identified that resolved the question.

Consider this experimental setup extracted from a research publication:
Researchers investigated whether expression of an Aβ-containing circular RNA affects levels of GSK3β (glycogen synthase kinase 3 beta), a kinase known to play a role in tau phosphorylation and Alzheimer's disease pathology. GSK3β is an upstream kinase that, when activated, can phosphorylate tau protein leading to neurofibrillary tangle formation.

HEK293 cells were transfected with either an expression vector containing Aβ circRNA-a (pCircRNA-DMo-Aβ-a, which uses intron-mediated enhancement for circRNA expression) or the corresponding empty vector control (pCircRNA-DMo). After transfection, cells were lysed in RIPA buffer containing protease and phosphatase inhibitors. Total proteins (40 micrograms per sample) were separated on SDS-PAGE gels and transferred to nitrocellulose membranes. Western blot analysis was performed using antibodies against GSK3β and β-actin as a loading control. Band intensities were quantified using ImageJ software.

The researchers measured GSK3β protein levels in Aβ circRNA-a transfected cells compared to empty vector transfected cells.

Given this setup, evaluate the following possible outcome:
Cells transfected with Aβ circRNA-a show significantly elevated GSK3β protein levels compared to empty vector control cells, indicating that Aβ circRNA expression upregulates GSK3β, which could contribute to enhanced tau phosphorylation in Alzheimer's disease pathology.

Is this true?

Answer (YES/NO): YES